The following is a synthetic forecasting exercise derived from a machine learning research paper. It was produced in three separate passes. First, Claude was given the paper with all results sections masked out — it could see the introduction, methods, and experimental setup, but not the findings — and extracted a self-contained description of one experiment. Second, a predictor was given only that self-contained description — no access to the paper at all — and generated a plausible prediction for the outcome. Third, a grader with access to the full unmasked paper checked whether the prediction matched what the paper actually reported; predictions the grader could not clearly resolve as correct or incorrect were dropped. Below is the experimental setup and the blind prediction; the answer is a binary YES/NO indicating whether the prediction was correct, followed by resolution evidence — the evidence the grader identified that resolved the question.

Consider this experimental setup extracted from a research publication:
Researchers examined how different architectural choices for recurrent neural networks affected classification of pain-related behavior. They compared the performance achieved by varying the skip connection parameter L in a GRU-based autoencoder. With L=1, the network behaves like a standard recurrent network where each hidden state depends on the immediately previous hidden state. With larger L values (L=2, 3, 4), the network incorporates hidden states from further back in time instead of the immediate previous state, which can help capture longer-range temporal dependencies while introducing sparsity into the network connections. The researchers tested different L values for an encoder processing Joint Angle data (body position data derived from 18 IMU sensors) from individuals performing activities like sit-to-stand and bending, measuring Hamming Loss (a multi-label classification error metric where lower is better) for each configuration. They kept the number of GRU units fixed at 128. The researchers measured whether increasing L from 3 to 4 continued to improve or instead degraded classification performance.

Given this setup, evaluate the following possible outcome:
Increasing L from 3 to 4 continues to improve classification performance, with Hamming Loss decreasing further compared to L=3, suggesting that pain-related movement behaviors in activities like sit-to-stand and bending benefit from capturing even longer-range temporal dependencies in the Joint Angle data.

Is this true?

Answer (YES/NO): NO